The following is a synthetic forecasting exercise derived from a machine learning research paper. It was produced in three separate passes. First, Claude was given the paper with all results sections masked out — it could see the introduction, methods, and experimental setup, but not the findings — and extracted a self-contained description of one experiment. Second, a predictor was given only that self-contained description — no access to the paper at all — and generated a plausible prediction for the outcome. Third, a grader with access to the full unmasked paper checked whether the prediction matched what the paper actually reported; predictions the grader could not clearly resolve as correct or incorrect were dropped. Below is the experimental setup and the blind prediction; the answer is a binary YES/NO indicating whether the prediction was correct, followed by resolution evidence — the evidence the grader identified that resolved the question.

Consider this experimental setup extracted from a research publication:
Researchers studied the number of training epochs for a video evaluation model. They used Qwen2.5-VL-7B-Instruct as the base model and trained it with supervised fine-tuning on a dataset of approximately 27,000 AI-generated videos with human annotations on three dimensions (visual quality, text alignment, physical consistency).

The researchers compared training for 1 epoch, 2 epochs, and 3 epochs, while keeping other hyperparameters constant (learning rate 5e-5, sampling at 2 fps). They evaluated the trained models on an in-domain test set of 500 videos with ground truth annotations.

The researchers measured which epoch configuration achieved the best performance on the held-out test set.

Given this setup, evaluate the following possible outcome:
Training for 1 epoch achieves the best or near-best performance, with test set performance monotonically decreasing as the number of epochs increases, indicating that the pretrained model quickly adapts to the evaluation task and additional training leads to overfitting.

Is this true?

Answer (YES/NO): NO